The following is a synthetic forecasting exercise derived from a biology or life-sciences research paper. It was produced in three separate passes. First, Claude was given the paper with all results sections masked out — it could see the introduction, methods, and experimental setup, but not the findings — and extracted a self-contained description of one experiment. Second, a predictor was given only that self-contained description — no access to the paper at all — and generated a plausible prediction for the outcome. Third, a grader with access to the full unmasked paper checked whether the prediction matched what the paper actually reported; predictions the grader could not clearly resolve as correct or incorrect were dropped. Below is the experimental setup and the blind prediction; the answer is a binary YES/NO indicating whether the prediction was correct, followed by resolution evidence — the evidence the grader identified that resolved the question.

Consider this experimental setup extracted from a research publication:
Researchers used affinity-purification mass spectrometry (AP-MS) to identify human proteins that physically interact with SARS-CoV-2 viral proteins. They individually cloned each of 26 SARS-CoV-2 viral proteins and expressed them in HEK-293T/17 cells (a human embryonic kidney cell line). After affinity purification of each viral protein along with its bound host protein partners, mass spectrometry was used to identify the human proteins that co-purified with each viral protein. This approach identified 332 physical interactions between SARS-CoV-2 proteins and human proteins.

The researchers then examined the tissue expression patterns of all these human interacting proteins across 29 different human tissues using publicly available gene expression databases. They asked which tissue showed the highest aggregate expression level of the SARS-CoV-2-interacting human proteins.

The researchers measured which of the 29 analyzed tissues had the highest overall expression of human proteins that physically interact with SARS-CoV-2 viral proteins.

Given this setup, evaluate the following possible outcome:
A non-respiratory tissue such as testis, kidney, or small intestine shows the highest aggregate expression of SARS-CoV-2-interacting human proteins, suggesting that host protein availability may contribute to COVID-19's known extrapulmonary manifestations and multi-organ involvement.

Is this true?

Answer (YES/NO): NO